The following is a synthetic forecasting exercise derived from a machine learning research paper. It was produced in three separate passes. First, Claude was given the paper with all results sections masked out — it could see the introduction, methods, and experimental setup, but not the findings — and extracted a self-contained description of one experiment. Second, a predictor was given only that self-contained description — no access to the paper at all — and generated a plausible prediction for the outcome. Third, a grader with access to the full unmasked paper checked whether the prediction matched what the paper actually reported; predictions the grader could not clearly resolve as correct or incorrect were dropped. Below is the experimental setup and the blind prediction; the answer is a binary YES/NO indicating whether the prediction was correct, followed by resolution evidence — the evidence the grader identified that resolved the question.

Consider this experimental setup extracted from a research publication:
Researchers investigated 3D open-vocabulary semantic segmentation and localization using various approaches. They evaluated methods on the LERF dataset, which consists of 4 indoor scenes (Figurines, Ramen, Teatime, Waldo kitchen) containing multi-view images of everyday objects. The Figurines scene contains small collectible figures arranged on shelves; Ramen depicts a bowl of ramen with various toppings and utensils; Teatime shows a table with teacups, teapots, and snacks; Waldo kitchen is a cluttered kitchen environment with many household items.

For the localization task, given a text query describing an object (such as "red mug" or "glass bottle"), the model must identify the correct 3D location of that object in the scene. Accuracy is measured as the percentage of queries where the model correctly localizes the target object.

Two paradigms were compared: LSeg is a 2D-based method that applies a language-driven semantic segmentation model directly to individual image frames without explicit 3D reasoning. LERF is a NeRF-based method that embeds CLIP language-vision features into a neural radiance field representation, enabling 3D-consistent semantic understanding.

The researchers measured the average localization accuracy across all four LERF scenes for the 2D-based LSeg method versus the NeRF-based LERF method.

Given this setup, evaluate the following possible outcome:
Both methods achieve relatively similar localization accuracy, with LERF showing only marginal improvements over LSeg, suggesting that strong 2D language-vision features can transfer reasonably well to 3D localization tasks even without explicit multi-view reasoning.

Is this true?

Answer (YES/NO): NO